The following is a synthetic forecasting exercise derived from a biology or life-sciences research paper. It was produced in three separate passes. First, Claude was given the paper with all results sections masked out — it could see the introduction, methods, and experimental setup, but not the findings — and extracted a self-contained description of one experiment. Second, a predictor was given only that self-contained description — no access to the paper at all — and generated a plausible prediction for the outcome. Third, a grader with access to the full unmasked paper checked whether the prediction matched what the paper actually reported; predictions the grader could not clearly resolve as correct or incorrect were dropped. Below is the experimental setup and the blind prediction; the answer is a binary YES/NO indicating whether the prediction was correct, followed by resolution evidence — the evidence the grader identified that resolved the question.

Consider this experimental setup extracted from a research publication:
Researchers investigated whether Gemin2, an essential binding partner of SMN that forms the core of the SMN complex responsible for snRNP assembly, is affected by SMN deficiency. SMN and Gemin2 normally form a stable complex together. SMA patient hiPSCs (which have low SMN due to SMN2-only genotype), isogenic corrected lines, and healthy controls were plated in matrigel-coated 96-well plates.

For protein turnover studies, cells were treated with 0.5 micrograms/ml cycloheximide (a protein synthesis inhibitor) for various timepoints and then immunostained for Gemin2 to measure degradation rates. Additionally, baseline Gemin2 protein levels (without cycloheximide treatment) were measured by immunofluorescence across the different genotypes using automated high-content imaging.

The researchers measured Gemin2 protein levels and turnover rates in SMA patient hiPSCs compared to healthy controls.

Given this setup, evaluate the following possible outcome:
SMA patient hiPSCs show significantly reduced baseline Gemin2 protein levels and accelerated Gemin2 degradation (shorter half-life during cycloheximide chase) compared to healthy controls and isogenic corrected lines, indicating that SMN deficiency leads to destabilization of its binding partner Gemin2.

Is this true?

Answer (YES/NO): NO